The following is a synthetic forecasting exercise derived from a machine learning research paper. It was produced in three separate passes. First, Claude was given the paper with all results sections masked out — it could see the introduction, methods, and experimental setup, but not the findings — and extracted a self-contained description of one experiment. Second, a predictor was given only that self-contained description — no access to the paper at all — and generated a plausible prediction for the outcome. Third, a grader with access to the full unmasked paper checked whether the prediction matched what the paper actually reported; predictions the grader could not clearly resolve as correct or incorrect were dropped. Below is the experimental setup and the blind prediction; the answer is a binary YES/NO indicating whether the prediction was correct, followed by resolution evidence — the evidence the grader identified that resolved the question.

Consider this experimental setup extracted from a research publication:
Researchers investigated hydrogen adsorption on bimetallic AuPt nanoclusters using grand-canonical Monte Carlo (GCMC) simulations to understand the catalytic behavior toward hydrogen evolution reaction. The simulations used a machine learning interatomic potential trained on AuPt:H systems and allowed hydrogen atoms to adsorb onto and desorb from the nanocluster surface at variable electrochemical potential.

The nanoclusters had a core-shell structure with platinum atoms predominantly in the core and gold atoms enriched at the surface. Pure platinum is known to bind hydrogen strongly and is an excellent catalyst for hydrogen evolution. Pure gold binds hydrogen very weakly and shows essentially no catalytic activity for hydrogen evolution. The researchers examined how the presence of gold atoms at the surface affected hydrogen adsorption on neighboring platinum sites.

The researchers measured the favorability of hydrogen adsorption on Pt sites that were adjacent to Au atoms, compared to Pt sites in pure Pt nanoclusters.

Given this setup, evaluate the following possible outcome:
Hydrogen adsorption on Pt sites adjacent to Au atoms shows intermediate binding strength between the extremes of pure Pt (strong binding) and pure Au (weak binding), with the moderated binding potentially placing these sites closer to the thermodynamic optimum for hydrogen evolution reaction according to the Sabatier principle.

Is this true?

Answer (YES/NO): NO